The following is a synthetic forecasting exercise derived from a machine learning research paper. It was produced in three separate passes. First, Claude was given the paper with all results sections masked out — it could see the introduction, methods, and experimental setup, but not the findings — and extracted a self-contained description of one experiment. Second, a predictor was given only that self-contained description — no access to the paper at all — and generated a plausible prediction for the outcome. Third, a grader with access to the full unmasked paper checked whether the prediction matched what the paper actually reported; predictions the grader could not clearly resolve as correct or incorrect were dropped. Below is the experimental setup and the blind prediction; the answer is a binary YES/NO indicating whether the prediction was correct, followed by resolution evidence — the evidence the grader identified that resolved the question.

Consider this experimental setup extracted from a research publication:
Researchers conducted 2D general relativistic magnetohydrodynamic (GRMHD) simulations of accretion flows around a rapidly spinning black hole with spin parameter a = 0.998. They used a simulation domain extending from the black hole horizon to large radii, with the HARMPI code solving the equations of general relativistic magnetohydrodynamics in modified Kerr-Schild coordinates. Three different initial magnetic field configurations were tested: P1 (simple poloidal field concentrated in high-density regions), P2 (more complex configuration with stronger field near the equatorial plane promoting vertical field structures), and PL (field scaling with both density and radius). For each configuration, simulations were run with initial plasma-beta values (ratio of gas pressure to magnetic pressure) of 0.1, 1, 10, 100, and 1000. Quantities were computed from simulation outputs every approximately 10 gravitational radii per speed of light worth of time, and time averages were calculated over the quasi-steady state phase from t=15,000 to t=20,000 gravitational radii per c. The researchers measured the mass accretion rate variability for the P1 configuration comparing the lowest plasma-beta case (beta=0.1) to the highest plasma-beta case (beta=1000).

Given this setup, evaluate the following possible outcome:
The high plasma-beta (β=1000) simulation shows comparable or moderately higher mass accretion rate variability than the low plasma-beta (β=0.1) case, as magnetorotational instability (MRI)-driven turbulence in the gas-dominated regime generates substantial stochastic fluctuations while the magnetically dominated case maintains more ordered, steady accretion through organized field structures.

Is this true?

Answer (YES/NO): NO